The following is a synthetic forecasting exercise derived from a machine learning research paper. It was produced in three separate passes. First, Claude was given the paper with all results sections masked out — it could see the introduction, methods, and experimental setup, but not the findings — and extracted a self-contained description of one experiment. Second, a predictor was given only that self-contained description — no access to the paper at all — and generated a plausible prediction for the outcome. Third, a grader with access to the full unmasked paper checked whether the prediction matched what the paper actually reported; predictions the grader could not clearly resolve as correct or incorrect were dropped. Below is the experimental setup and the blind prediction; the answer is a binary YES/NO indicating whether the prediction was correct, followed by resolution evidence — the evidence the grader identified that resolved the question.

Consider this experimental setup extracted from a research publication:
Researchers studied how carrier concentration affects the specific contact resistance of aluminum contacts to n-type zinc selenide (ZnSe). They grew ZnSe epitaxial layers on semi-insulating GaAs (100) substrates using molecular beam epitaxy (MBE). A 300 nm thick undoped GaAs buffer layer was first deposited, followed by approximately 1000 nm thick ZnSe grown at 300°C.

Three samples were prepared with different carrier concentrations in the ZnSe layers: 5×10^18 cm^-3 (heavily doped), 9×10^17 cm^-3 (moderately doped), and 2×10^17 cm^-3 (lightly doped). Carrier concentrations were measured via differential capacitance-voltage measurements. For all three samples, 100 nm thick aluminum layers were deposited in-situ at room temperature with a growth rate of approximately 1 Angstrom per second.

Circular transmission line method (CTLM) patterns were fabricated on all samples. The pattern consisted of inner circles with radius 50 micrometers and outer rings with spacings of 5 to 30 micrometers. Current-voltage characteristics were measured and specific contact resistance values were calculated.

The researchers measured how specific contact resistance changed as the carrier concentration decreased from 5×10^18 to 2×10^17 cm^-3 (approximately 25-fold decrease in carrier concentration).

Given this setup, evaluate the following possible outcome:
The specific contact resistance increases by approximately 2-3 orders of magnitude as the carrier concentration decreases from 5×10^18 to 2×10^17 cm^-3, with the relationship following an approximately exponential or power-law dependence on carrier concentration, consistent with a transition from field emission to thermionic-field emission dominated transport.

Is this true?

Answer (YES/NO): NO